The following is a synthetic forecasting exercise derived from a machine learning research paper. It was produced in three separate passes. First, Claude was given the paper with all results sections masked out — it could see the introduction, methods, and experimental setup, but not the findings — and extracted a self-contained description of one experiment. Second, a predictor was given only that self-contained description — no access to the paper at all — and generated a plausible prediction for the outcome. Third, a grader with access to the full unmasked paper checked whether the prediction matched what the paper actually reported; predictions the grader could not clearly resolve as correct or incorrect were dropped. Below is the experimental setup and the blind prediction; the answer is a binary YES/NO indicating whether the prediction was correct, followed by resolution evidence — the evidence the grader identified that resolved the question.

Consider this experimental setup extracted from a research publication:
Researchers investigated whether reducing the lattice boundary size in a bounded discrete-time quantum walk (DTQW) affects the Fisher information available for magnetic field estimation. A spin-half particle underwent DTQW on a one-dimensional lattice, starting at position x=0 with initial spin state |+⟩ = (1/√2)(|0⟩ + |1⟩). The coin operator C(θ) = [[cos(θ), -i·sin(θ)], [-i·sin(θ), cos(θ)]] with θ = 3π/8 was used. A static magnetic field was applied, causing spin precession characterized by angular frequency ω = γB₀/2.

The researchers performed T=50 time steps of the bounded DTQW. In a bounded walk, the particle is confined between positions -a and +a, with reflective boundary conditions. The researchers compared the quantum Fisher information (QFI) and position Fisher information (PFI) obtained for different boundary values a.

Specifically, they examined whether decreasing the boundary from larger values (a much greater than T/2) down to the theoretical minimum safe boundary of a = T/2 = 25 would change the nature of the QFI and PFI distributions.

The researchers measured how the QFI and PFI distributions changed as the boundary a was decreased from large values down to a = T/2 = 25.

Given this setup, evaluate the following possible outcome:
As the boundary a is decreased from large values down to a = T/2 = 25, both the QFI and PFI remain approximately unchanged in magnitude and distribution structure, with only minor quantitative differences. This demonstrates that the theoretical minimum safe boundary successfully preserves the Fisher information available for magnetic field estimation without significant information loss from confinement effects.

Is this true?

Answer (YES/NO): YES